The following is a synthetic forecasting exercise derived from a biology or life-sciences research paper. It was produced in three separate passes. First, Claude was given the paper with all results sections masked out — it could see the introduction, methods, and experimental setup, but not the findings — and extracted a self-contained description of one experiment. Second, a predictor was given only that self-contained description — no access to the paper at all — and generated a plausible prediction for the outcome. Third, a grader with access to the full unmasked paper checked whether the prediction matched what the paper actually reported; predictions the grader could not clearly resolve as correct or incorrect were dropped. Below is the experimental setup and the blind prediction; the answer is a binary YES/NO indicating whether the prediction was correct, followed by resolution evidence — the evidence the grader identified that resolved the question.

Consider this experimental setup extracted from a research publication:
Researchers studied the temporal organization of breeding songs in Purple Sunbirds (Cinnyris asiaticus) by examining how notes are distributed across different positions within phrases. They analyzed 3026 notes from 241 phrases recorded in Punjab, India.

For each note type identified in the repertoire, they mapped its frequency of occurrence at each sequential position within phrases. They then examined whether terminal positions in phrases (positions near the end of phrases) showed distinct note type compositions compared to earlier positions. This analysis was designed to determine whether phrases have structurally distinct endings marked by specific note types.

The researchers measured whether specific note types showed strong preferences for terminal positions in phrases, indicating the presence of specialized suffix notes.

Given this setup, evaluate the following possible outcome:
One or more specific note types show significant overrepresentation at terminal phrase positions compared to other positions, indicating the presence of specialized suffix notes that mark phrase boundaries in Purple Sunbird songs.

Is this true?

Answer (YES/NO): YES